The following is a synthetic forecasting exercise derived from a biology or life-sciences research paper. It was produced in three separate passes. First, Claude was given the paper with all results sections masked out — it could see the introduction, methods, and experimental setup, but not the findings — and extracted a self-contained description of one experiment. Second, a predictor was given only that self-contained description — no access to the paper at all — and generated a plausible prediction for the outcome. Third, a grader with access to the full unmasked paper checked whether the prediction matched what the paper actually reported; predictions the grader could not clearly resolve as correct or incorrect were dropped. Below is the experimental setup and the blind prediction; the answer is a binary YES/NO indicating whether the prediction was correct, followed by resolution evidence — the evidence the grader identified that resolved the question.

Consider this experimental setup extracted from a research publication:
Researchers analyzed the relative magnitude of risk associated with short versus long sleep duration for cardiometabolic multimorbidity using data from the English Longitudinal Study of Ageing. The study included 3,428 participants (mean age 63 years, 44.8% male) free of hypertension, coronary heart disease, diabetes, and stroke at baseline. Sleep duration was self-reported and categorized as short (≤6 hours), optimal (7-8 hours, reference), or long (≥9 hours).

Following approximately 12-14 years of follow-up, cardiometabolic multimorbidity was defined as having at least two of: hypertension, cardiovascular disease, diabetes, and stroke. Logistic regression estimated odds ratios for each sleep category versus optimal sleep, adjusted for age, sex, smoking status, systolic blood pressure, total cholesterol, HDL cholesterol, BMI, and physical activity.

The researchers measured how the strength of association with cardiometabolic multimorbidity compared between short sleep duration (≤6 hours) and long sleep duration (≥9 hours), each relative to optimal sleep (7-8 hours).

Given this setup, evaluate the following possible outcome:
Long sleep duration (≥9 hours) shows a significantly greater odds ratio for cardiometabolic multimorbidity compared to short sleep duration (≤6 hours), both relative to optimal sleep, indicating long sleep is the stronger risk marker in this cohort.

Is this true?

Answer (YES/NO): NO